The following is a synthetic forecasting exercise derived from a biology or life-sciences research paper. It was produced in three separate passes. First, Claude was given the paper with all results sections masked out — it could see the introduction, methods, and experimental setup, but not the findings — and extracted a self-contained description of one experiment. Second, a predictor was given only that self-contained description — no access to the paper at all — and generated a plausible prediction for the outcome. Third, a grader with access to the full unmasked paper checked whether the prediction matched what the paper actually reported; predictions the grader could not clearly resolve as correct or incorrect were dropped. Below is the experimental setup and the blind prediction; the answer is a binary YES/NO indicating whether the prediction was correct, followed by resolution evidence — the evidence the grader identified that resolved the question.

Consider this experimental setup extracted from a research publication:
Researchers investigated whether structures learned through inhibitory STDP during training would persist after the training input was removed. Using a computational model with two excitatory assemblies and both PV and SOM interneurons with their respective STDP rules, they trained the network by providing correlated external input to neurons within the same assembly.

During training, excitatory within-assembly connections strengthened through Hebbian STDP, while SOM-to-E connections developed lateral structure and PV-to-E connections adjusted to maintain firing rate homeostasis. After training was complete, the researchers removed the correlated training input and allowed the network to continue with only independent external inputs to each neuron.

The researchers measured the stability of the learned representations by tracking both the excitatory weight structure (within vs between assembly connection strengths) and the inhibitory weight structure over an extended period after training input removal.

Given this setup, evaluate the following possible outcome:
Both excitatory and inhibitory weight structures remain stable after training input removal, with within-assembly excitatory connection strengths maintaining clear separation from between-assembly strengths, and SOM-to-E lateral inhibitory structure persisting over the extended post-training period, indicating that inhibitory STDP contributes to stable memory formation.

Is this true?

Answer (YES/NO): YES